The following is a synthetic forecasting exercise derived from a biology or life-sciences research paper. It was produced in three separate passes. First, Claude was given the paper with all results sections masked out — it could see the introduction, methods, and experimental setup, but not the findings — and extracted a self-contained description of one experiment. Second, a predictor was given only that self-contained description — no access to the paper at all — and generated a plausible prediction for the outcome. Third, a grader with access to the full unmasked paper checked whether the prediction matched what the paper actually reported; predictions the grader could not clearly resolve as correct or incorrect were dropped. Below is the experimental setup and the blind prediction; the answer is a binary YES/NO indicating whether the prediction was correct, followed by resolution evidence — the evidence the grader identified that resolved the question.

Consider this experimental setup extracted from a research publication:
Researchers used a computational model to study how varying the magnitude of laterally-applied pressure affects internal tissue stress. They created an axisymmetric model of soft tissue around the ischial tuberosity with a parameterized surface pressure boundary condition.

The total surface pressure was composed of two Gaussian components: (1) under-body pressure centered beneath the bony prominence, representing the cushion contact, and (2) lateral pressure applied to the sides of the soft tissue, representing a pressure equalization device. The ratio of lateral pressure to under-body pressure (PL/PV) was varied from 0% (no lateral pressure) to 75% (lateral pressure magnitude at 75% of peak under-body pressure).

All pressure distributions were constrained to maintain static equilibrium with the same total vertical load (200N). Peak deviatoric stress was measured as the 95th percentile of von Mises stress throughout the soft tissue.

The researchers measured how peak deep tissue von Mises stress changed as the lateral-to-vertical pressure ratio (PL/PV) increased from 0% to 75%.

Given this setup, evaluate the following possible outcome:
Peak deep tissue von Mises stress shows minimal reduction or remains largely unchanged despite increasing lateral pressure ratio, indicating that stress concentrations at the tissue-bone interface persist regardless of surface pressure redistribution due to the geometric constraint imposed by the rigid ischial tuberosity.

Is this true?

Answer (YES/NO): NO